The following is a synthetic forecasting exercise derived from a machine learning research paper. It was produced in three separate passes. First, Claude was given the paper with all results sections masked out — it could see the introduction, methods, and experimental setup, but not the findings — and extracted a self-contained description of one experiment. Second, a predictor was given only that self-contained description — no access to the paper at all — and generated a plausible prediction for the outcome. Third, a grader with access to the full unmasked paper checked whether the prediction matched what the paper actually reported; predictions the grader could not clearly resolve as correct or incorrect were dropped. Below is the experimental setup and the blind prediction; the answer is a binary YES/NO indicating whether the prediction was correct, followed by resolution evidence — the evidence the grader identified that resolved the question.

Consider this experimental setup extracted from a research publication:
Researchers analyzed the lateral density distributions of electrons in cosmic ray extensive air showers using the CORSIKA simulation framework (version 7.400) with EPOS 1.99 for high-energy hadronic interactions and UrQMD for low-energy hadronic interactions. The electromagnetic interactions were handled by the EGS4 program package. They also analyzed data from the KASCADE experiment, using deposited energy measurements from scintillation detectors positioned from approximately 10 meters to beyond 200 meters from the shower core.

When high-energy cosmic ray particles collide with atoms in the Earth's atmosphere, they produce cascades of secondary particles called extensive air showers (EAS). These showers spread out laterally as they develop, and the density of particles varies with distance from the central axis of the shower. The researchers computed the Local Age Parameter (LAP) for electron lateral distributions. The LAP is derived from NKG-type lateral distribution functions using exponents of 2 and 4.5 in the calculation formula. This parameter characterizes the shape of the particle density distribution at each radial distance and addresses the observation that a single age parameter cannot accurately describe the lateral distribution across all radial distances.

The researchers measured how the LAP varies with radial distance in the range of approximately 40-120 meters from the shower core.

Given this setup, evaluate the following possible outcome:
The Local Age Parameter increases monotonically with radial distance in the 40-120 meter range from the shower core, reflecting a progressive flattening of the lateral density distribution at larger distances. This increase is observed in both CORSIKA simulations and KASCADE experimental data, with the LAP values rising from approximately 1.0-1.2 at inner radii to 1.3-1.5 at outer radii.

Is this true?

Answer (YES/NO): NO